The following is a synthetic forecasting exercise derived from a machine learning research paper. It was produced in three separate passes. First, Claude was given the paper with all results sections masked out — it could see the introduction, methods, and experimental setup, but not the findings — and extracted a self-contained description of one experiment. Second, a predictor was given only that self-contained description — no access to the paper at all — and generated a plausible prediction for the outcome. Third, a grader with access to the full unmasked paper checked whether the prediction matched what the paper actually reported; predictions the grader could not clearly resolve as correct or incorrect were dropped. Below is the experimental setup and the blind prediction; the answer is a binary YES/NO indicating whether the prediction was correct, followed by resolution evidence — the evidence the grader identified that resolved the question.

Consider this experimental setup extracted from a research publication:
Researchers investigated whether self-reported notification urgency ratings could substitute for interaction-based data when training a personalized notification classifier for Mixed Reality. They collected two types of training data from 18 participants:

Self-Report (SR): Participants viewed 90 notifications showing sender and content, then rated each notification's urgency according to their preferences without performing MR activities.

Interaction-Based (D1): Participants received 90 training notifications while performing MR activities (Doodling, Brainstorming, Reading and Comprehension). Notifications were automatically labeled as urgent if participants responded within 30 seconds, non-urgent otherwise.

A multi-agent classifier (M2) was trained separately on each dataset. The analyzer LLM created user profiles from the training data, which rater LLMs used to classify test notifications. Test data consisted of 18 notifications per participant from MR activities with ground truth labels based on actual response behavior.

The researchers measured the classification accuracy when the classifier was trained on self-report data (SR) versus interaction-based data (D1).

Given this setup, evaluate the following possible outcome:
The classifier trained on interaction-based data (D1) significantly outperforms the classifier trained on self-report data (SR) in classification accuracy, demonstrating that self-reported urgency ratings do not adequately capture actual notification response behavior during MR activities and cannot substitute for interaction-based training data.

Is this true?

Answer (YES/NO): NO